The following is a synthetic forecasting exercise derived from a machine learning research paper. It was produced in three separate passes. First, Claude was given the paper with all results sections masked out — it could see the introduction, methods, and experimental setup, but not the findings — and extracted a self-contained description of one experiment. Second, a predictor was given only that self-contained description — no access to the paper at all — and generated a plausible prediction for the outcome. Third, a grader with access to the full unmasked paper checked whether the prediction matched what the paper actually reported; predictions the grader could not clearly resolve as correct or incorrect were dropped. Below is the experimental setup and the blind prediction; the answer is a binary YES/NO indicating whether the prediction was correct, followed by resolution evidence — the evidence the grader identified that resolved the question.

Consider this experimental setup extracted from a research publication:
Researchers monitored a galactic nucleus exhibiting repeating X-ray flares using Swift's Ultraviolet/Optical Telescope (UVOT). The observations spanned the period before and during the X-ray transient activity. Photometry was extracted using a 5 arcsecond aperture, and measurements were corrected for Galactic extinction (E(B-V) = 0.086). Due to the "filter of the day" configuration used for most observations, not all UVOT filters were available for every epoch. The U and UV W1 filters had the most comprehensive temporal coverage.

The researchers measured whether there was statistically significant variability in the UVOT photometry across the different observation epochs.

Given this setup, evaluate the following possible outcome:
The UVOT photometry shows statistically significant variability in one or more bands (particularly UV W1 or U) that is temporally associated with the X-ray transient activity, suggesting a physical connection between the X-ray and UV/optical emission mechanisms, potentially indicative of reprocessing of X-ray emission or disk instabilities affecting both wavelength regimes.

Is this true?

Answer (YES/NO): NO